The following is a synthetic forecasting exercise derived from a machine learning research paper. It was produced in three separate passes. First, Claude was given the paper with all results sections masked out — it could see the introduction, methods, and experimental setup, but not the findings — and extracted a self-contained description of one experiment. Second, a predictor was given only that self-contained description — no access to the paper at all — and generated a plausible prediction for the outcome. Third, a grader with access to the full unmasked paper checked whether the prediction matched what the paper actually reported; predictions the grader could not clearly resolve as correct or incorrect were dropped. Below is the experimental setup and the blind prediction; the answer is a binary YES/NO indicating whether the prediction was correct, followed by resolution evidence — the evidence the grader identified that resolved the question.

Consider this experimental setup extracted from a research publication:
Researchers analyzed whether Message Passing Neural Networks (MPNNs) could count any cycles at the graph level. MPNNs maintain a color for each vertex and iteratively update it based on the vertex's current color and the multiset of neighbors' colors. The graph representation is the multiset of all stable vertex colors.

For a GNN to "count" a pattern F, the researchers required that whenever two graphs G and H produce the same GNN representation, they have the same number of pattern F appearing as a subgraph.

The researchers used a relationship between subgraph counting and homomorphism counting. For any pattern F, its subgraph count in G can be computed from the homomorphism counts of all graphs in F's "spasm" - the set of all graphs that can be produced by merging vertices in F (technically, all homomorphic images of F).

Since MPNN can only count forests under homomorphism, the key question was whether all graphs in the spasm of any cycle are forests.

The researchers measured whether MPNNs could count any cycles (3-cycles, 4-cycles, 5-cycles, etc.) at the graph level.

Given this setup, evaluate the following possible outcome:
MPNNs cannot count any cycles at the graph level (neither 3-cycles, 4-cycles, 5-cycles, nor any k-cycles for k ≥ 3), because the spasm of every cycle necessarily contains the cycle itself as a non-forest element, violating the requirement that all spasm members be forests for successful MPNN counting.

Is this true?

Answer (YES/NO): YES